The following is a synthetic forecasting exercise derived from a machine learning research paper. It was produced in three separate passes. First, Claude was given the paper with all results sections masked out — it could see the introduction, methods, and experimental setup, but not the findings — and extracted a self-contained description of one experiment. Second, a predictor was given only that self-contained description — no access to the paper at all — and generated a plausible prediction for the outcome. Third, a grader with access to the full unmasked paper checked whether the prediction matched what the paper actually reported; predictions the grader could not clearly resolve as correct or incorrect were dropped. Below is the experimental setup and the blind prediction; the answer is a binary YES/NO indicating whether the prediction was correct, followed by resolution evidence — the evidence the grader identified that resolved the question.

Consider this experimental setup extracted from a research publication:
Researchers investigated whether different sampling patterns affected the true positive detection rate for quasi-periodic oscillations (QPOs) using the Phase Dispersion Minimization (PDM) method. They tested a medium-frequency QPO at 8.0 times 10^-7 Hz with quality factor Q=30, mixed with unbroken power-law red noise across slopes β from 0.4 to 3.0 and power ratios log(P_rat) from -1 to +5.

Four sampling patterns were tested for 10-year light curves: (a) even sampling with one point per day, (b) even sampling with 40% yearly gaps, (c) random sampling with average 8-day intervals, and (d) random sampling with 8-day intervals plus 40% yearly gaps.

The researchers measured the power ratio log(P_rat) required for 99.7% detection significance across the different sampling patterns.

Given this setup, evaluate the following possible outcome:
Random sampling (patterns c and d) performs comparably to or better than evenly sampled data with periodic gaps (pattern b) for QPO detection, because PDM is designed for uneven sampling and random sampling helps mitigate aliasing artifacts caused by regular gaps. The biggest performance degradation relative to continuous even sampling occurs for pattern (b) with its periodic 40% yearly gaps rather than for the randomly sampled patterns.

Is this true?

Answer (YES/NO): NO